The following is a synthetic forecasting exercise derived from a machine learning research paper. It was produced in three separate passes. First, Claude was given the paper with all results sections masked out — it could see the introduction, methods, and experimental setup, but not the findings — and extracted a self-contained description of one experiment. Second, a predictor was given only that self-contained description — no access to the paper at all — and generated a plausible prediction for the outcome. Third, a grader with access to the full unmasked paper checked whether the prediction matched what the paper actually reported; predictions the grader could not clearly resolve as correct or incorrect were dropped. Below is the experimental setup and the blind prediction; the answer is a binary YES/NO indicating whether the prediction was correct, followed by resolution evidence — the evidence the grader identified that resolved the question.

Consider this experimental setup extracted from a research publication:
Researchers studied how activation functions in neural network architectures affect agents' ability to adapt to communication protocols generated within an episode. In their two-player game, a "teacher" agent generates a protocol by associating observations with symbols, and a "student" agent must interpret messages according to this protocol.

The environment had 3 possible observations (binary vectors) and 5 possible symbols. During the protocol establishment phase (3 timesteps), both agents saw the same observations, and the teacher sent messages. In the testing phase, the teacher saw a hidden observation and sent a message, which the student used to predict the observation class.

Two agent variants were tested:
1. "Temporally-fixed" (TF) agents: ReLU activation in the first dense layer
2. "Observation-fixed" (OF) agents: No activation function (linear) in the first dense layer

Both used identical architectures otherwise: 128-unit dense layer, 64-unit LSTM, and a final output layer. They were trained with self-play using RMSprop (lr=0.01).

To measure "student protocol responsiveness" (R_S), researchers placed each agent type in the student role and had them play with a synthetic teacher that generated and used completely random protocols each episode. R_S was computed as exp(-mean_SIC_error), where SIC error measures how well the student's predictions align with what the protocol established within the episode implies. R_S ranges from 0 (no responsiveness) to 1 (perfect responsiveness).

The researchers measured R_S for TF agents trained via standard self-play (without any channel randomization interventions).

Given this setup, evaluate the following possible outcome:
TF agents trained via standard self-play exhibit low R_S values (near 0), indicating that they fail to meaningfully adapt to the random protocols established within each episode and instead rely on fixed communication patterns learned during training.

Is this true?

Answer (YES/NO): YES